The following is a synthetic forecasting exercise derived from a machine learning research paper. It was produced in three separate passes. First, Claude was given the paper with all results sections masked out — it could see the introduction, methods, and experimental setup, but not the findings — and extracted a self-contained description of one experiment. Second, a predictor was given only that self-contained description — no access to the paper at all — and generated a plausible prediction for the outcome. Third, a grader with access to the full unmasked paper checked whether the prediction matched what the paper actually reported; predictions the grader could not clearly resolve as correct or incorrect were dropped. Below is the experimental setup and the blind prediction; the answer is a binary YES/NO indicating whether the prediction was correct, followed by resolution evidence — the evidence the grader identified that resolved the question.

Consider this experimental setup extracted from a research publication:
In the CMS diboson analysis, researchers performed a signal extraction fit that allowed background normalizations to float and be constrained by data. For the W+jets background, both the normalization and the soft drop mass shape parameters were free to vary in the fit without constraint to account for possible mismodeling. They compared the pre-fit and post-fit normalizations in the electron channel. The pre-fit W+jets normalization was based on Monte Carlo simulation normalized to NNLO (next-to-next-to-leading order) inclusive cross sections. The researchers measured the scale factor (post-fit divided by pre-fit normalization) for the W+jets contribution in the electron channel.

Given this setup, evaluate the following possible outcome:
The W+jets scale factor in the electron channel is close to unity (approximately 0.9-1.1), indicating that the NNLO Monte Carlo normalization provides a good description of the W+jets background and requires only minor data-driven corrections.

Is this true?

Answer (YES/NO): NO